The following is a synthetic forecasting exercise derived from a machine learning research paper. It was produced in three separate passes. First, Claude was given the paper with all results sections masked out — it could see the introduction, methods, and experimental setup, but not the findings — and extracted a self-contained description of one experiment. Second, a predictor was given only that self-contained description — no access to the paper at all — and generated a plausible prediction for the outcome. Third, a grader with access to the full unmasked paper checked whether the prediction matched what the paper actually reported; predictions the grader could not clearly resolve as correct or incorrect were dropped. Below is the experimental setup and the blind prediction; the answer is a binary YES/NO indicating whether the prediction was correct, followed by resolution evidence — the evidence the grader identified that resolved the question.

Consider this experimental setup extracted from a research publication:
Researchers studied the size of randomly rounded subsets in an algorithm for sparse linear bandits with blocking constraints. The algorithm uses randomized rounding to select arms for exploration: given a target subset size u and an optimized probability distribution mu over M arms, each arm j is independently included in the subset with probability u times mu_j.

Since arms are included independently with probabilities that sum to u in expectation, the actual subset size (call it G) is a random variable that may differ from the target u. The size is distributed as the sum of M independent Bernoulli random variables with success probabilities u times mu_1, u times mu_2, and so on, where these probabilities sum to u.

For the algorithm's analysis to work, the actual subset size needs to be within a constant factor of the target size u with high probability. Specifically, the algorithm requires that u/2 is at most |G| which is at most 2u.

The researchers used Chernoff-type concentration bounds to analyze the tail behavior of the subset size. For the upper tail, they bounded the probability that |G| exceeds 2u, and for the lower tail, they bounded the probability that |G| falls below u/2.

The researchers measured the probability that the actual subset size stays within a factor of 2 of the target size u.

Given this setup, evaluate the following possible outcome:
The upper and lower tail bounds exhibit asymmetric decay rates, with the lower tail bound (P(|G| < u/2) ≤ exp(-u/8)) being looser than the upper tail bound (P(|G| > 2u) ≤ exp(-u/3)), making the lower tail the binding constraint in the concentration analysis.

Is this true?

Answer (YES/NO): NO